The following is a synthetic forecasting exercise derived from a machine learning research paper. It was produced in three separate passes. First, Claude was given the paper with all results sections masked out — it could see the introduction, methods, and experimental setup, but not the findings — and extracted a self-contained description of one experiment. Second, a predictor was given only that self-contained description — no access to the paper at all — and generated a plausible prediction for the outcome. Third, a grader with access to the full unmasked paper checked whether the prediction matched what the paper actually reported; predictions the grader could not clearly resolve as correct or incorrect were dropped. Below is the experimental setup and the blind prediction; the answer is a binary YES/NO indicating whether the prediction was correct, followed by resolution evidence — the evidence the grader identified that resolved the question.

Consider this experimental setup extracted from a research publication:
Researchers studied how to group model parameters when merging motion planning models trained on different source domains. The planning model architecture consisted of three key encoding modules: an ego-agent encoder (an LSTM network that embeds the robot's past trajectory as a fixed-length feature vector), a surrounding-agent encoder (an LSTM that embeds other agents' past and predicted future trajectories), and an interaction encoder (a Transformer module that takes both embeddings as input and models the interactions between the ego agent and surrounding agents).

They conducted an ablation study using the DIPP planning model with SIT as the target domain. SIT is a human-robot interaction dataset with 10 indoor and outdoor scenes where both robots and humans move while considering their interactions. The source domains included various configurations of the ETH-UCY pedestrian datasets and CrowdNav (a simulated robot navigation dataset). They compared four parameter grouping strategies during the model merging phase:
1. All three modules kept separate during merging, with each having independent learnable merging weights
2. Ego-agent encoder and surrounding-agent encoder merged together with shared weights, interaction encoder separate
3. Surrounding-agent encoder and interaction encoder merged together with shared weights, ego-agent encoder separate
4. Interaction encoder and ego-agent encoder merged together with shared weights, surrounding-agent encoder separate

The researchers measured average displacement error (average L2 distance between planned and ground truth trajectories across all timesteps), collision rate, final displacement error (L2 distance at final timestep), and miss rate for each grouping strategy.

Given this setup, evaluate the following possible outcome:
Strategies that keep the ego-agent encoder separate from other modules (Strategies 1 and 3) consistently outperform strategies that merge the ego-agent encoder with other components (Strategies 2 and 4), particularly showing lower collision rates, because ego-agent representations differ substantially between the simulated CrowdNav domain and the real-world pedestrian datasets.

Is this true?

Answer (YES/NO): NO